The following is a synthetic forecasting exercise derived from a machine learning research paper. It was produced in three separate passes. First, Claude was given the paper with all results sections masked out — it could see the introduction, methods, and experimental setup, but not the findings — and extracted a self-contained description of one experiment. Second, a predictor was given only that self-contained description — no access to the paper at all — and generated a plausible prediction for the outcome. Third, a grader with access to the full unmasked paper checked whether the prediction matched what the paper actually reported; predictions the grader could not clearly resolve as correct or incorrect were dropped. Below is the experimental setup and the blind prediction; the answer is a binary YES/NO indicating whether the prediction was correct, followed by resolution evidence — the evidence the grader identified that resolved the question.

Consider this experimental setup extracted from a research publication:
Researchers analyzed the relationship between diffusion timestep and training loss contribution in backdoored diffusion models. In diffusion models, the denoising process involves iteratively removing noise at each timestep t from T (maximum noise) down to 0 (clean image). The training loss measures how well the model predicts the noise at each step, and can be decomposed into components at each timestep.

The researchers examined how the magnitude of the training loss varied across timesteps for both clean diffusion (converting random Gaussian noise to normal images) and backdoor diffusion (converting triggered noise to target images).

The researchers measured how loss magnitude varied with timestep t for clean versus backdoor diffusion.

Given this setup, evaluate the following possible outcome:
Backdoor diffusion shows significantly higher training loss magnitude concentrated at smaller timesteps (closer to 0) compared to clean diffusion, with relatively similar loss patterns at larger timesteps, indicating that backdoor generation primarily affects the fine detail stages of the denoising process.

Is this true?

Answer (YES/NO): NO